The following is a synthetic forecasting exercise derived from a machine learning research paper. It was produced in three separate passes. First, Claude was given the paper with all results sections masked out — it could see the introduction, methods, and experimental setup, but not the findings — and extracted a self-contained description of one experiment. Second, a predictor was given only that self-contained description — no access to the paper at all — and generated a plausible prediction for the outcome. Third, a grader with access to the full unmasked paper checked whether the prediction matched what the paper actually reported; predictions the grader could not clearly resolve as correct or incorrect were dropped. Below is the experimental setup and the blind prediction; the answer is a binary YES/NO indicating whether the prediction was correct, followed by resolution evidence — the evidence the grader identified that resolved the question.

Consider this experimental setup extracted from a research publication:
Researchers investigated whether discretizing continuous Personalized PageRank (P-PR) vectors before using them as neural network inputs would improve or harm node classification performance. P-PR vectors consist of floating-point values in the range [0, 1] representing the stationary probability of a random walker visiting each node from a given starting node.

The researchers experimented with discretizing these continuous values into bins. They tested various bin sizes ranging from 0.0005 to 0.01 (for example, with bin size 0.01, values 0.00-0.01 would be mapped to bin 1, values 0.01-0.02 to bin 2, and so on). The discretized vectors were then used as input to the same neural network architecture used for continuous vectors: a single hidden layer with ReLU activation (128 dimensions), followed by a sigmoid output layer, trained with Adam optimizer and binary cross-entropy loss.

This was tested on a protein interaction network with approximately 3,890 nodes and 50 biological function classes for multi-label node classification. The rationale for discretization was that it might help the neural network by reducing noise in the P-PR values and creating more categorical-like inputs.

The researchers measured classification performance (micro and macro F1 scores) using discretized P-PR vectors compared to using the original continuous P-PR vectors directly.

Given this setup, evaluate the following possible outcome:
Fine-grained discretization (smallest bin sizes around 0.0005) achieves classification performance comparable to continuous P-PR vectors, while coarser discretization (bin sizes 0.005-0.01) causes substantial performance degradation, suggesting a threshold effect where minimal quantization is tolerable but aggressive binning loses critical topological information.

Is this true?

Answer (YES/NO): NO